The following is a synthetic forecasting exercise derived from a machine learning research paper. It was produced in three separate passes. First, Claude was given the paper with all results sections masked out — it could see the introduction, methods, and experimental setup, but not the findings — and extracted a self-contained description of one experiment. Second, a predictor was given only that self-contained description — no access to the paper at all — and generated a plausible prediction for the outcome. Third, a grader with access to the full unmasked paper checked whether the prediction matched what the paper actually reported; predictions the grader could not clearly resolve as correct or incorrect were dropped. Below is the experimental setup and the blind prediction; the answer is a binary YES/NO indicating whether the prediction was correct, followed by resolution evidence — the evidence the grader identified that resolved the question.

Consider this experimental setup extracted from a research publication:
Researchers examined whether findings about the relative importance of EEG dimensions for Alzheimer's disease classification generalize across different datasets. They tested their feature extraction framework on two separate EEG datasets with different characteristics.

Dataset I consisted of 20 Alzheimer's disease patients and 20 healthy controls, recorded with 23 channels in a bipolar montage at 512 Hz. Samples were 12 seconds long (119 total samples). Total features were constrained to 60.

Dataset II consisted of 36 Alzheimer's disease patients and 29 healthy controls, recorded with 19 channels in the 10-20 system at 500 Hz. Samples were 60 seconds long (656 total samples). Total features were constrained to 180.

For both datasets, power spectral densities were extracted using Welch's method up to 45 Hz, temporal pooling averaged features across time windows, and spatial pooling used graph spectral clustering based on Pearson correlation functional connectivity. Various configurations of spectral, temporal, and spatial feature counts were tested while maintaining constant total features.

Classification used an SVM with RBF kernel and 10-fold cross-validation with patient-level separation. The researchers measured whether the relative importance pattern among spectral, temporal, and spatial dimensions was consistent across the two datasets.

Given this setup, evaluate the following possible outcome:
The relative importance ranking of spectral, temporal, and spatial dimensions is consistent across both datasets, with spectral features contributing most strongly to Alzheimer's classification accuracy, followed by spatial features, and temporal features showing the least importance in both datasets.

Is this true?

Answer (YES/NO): NO